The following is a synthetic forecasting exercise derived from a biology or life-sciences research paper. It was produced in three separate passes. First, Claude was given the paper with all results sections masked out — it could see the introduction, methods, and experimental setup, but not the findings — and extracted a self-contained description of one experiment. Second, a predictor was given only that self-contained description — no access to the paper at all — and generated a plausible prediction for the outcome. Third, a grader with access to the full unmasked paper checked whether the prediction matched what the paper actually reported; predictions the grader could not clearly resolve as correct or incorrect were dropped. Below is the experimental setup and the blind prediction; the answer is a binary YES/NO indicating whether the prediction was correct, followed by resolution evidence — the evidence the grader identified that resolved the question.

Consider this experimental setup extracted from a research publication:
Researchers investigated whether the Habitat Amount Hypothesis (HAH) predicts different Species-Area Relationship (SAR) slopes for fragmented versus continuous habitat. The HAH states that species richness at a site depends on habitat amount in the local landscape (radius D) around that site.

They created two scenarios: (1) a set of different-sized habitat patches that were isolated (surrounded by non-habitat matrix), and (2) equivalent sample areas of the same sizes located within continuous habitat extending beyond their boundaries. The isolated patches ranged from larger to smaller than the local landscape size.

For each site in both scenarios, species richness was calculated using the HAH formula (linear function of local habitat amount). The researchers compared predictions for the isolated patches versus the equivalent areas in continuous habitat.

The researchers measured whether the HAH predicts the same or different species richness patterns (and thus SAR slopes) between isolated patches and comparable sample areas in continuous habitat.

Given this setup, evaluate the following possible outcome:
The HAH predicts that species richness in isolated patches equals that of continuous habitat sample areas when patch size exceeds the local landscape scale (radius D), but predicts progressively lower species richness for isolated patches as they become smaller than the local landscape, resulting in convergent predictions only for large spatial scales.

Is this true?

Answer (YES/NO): NO